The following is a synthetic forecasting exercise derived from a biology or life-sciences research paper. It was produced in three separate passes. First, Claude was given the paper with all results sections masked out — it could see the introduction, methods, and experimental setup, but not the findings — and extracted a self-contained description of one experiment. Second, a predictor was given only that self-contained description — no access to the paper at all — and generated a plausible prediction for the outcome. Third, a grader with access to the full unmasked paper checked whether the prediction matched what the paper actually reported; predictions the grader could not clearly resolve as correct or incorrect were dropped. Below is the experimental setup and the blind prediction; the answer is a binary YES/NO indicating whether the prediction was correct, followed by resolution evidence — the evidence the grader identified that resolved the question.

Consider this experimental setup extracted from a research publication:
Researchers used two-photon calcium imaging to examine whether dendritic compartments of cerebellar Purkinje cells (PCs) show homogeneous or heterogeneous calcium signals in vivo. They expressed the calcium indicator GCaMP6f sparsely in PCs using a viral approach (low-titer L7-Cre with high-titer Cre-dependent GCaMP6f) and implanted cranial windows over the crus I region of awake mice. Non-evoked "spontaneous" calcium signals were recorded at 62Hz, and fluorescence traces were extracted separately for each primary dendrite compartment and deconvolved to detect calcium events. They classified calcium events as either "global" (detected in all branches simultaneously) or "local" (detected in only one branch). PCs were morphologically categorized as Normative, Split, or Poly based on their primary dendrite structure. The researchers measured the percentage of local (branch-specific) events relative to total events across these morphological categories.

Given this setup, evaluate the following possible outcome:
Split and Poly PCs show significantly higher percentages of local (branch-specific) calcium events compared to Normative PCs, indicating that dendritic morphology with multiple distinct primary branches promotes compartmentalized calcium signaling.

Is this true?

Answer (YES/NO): YES